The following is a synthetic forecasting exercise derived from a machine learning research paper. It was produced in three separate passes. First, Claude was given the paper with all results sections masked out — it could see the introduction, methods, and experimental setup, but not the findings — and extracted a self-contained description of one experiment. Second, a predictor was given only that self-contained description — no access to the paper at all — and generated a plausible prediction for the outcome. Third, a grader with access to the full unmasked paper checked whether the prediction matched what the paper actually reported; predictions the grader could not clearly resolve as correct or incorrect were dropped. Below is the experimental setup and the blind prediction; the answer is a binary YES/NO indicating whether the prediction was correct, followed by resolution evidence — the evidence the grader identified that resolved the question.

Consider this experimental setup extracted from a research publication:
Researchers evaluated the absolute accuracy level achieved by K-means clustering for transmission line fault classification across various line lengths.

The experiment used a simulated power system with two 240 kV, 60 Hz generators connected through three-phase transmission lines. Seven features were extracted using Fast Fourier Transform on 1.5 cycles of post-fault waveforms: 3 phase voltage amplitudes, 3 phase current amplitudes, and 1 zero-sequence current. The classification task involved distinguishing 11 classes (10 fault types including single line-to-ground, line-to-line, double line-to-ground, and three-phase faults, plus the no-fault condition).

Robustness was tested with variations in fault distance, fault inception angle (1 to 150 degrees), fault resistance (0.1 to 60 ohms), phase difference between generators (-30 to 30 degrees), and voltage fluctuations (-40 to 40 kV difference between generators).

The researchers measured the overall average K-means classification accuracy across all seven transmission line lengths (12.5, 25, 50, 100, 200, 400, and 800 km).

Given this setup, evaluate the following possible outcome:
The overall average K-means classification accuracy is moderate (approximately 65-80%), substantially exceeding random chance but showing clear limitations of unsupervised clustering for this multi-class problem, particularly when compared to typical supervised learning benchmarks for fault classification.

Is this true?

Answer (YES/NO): NO